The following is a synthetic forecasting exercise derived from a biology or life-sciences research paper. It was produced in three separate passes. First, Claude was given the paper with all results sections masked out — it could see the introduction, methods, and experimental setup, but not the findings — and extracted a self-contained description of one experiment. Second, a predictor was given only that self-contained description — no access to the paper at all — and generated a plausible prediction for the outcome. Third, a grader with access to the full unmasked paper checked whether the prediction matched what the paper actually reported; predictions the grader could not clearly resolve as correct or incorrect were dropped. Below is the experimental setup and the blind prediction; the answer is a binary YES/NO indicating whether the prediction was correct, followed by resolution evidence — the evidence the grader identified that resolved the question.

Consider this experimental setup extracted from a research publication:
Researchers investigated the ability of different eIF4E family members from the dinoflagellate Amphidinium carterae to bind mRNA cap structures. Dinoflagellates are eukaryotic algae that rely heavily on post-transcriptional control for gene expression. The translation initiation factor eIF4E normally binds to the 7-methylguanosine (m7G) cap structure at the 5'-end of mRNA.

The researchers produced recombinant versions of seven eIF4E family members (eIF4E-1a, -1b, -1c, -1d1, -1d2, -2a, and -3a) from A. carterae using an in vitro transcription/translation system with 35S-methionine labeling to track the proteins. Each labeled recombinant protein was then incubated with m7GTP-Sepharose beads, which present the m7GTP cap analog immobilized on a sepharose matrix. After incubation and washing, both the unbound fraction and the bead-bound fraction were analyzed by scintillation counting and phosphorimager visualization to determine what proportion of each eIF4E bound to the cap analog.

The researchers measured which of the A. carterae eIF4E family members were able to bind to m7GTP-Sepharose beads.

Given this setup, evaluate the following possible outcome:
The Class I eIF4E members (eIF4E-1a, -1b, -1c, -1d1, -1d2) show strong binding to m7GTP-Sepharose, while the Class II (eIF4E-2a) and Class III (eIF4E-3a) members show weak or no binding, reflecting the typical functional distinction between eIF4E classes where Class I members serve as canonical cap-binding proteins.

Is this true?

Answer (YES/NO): NO